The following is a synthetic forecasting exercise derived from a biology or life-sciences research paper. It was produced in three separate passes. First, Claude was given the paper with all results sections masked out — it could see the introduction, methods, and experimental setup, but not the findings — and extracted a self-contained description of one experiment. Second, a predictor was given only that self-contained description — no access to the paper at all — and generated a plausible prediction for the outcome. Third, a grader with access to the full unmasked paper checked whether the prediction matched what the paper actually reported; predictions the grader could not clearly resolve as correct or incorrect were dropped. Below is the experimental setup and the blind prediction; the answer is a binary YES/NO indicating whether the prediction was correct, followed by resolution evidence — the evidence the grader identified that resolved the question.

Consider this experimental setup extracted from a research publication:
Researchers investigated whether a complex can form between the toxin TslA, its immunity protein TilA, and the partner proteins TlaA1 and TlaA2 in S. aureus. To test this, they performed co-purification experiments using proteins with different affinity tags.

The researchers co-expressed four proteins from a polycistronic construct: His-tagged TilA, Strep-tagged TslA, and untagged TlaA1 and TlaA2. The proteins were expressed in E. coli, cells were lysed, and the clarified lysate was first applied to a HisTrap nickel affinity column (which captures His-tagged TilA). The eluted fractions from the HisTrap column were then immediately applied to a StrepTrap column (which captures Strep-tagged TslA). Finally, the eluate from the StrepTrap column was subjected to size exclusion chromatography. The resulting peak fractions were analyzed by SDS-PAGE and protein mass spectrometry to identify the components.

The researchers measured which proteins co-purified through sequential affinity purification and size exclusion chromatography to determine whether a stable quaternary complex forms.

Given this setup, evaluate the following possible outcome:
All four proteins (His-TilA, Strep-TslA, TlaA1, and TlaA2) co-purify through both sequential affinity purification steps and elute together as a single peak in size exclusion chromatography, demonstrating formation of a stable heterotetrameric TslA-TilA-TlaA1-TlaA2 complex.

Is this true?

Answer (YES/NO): YES